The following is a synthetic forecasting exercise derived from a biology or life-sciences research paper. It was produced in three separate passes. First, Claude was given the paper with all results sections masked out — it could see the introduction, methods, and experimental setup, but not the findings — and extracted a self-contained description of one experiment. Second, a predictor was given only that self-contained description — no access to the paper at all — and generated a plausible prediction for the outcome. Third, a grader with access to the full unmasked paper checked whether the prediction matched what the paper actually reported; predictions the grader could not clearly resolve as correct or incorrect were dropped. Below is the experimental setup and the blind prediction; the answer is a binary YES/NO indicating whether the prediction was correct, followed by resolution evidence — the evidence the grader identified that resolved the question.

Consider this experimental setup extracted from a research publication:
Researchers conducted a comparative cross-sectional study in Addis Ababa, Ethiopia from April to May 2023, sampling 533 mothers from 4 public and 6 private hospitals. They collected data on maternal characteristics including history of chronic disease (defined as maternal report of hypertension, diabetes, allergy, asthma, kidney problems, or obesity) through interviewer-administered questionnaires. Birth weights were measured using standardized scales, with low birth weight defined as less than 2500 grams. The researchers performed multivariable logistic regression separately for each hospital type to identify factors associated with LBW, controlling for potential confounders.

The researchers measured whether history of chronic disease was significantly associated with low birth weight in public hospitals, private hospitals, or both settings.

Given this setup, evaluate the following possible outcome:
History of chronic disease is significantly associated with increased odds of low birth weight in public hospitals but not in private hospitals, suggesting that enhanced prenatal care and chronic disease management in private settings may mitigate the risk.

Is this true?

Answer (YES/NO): NO